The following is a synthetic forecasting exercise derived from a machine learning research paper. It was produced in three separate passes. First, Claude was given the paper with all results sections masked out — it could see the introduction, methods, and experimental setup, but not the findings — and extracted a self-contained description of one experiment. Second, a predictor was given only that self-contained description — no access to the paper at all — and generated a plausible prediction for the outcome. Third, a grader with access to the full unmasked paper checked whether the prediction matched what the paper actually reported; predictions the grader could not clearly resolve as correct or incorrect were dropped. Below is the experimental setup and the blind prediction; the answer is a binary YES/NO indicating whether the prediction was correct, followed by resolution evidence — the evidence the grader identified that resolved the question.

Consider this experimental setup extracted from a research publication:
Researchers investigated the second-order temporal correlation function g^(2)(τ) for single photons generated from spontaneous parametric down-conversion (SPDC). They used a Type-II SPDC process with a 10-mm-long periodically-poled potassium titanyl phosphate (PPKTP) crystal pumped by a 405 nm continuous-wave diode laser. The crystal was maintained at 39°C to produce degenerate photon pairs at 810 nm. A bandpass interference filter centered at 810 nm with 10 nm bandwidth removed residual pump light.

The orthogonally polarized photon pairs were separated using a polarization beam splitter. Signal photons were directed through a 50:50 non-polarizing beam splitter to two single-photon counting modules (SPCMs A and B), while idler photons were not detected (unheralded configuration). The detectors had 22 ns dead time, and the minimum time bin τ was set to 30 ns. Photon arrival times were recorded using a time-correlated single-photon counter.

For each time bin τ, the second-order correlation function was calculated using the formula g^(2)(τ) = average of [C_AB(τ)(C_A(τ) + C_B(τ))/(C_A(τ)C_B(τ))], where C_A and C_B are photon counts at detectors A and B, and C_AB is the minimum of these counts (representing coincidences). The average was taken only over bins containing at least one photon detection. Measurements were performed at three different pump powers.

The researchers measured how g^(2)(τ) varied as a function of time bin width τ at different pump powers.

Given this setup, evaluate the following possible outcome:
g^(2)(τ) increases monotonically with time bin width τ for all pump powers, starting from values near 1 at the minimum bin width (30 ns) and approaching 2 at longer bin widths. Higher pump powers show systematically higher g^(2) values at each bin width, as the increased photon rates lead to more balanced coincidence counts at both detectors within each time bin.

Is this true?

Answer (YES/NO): NO